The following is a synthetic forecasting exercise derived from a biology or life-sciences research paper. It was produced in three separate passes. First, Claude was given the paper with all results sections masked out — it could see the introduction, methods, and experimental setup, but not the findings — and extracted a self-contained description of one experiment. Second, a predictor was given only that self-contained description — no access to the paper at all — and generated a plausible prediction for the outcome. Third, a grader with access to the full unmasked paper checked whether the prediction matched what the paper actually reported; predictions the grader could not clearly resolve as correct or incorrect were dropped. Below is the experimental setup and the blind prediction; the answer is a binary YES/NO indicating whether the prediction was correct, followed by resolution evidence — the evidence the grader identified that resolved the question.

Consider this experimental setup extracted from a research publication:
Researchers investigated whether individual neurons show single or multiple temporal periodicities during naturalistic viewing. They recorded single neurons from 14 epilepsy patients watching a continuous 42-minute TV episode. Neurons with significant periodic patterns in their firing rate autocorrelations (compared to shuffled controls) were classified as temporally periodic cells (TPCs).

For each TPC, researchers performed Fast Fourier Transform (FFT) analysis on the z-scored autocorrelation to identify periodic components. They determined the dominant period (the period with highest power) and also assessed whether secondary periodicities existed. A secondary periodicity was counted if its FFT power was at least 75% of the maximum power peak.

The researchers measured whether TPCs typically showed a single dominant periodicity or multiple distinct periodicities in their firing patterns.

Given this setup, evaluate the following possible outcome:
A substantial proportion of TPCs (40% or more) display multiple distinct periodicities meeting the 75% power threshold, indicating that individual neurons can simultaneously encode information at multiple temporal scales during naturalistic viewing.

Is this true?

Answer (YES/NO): NO